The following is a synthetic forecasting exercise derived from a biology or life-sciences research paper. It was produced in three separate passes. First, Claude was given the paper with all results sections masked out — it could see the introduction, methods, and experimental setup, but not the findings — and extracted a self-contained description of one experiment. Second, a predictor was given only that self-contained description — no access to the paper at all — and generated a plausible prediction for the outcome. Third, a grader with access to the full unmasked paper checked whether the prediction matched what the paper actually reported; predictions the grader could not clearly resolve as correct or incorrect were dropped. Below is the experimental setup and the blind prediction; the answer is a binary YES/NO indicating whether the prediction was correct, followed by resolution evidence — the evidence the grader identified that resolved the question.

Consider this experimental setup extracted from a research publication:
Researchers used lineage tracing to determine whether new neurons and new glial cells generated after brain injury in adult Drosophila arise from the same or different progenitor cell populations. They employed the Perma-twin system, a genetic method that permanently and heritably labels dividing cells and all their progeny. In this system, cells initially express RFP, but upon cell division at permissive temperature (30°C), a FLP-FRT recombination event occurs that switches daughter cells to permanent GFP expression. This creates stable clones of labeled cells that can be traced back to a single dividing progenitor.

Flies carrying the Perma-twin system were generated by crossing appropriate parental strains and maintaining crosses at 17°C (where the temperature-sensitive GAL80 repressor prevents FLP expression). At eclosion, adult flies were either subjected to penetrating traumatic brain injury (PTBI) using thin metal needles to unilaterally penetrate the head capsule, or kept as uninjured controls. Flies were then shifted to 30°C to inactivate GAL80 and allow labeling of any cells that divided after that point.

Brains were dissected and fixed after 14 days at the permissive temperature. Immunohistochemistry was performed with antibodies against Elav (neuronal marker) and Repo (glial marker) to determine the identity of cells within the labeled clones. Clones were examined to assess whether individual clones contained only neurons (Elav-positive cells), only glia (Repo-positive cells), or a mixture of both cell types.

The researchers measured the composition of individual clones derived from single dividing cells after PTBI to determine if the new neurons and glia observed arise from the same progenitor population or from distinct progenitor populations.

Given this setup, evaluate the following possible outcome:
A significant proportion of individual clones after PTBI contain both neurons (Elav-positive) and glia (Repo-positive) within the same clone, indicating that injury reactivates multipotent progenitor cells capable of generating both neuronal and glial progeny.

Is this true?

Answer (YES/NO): NO